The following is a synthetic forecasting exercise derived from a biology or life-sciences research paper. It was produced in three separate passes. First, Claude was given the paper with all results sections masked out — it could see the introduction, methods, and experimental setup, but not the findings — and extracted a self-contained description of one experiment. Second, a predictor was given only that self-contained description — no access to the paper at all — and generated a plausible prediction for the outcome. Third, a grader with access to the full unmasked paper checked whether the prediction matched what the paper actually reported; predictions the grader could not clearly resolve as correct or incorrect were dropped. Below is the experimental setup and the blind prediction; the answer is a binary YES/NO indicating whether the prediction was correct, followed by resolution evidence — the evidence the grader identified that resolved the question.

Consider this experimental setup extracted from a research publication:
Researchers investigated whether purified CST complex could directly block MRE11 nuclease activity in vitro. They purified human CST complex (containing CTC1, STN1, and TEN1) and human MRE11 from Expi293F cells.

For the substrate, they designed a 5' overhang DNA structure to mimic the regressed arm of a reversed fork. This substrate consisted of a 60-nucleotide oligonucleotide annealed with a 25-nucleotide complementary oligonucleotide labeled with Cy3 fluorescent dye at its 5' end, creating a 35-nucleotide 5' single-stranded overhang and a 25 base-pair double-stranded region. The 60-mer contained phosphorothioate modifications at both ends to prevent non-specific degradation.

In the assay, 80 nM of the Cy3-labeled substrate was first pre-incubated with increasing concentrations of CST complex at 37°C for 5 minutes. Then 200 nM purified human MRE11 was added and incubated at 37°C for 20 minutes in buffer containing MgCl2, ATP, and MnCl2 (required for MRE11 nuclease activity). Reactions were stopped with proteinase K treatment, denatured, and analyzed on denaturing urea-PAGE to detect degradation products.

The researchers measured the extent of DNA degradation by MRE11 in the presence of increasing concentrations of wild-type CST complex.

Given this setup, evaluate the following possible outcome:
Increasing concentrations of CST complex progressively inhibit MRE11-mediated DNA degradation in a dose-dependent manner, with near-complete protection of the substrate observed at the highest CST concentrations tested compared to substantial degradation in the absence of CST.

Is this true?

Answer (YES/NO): YES